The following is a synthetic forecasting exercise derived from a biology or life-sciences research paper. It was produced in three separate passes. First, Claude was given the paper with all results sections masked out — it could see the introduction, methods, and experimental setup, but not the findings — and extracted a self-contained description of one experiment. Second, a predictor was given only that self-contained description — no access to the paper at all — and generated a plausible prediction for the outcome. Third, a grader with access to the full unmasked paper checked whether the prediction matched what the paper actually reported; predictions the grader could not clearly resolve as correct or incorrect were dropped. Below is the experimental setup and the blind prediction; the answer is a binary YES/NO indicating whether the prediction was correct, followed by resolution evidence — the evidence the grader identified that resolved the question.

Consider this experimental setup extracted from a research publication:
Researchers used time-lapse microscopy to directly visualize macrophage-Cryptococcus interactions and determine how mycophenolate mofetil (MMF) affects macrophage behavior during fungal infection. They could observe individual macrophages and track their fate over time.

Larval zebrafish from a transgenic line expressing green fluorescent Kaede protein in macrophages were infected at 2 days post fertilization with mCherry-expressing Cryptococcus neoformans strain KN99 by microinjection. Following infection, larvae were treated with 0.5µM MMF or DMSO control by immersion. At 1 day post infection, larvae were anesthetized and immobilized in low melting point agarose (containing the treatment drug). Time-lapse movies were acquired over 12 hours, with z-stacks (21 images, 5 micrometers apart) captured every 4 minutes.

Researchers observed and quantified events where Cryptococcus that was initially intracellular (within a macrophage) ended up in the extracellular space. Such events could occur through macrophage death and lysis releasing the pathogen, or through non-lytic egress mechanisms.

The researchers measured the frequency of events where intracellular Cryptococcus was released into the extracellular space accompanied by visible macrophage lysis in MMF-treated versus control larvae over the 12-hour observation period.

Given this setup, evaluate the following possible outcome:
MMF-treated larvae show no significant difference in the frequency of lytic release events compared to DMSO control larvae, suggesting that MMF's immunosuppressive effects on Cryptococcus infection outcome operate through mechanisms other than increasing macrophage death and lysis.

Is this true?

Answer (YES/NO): NO